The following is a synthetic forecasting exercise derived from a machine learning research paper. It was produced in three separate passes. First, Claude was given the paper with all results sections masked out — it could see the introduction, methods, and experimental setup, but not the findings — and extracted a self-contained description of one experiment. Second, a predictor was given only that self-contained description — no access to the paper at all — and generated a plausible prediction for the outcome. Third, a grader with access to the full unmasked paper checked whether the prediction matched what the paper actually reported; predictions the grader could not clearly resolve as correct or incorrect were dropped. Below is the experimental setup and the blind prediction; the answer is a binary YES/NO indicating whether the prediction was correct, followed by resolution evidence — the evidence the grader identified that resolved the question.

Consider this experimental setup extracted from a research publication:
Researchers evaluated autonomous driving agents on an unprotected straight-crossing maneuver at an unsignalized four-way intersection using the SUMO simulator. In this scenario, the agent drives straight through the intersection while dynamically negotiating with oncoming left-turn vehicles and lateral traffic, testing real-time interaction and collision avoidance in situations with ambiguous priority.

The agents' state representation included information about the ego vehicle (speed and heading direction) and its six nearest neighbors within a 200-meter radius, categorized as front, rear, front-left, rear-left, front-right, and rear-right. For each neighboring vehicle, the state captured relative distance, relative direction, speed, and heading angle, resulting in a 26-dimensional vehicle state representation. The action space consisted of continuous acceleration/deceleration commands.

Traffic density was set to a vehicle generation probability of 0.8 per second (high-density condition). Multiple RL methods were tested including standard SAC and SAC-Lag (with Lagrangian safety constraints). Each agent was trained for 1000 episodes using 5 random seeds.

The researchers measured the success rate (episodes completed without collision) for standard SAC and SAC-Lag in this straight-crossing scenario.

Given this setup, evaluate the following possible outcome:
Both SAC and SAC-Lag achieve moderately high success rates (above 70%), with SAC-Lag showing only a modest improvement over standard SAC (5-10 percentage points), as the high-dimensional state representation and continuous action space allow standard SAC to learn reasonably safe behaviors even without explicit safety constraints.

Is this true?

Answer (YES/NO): NO